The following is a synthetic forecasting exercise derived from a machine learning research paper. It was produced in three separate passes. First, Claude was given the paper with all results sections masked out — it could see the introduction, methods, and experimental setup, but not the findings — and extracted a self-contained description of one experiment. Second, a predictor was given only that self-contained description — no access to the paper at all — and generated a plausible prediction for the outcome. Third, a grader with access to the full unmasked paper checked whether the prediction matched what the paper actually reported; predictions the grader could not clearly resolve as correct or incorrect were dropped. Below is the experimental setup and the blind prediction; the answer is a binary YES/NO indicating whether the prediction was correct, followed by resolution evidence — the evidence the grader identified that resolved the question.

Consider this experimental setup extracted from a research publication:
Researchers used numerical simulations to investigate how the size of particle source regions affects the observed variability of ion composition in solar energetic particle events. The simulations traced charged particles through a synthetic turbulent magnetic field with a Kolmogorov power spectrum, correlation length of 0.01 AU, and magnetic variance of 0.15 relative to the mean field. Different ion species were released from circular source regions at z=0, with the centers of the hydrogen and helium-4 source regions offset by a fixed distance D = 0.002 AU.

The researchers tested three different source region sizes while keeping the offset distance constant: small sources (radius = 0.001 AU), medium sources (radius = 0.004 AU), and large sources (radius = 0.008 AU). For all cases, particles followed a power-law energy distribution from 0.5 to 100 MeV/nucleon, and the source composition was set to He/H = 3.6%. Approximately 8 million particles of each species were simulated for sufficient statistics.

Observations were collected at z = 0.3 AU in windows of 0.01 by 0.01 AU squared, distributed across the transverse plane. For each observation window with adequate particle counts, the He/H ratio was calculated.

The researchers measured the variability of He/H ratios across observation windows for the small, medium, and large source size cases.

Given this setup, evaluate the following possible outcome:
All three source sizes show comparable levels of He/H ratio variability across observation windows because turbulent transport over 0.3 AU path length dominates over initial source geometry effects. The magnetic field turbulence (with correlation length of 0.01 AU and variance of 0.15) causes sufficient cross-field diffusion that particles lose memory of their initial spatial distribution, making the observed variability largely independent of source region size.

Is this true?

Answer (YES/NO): NO